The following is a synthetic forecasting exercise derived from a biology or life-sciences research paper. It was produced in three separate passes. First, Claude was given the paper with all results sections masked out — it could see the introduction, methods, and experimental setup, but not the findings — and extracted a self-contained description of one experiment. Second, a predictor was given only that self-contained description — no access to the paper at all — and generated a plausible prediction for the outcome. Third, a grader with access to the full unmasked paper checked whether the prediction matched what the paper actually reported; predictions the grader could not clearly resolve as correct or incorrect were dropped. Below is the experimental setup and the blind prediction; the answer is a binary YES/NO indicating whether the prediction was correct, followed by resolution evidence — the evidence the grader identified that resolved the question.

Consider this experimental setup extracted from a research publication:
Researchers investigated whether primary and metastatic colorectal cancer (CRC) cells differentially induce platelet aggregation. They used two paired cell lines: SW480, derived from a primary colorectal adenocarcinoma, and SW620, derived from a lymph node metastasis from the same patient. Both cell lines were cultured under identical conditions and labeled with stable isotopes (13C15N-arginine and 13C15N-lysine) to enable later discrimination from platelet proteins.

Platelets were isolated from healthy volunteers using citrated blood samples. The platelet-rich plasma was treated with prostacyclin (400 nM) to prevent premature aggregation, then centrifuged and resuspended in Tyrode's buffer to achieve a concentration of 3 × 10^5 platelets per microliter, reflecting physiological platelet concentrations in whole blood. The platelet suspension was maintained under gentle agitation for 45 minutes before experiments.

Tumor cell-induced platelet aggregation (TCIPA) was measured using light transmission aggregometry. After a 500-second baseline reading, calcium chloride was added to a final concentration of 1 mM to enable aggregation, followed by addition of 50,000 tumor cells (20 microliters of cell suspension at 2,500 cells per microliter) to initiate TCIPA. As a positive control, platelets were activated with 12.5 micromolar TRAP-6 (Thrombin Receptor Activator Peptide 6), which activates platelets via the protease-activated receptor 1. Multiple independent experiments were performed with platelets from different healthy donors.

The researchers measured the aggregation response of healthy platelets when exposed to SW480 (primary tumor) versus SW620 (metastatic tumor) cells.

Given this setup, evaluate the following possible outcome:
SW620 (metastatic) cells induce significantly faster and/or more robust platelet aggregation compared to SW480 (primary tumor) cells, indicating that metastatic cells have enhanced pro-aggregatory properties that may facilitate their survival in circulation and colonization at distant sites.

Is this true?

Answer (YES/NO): NO